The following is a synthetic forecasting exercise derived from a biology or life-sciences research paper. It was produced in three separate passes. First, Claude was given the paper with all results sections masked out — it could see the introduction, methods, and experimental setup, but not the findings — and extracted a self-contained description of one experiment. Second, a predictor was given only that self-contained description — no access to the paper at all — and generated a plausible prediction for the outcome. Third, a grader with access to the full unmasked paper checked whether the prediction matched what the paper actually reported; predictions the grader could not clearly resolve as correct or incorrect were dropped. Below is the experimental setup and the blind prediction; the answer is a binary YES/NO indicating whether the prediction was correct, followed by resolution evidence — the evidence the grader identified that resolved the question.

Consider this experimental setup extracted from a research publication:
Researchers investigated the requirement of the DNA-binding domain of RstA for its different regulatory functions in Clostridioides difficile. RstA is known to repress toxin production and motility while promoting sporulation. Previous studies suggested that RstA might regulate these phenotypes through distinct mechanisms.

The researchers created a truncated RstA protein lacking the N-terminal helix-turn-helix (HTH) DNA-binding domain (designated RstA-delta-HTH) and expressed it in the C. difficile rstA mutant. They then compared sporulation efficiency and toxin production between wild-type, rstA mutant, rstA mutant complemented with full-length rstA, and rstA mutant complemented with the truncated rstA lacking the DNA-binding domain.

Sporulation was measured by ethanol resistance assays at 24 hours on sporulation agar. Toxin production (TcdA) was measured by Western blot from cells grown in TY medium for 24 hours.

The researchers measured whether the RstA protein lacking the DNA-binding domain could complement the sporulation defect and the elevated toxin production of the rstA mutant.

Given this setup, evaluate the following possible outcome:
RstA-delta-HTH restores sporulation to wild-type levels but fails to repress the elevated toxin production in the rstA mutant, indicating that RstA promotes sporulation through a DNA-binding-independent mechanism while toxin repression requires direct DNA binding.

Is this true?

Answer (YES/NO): YES